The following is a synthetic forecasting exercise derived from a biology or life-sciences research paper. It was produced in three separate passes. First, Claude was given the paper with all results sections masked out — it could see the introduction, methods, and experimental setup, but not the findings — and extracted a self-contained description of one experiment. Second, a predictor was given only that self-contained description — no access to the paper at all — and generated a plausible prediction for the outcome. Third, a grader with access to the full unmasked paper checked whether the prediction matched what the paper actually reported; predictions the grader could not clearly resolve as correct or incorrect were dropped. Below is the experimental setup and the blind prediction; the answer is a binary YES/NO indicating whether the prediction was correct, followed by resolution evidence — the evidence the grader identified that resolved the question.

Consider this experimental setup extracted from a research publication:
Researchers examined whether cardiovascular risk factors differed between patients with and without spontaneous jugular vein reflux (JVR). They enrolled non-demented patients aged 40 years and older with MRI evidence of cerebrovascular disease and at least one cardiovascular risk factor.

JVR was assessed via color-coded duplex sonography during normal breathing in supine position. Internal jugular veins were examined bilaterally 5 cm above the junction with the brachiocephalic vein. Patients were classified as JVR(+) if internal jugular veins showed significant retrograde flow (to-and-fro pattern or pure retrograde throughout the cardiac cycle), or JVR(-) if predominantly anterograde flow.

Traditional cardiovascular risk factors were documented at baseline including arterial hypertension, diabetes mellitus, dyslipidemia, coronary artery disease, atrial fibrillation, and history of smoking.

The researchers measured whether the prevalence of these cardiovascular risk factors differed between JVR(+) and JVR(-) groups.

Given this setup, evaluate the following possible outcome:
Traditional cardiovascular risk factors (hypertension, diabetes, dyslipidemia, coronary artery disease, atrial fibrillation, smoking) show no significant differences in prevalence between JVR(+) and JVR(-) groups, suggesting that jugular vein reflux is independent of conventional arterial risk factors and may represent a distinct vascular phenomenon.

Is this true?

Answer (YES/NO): NO